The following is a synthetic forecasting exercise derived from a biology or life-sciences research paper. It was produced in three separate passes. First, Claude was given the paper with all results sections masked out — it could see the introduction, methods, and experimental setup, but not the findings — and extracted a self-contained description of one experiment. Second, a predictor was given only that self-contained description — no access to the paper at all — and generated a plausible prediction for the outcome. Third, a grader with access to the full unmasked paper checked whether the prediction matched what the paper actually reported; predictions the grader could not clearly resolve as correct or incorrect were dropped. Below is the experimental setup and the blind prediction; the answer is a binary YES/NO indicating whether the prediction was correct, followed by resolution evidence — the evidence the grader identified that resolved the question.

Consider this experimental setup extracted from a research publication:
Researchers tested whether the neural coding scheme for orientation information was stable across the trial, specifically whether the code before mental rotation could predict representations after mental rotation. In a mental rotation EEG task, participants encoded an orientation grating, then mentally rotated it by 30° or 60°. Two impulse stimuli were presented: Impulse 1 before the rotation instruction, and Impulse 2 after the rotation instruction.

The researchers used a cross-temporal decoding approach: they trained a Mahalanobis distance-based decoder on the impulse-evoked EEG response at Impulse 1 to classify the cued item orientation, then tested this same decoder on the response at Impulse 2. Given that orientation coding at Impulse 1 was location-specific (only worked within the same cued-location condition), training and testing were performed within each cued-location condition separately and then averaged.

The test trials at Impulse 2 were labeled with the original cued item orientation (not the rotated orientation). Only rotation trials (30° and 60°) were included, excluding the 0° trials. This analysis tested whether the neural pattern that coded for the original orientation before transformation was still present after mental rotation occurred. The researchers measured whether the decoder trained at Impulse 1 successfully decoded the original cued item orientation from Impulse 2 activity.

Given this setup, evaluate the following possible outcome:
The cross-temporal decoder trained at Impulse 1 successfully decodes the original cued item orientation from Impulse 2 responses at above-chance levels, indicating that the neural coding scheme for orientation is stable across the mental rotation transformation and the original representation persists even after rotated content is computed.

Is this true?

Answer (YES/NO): YES